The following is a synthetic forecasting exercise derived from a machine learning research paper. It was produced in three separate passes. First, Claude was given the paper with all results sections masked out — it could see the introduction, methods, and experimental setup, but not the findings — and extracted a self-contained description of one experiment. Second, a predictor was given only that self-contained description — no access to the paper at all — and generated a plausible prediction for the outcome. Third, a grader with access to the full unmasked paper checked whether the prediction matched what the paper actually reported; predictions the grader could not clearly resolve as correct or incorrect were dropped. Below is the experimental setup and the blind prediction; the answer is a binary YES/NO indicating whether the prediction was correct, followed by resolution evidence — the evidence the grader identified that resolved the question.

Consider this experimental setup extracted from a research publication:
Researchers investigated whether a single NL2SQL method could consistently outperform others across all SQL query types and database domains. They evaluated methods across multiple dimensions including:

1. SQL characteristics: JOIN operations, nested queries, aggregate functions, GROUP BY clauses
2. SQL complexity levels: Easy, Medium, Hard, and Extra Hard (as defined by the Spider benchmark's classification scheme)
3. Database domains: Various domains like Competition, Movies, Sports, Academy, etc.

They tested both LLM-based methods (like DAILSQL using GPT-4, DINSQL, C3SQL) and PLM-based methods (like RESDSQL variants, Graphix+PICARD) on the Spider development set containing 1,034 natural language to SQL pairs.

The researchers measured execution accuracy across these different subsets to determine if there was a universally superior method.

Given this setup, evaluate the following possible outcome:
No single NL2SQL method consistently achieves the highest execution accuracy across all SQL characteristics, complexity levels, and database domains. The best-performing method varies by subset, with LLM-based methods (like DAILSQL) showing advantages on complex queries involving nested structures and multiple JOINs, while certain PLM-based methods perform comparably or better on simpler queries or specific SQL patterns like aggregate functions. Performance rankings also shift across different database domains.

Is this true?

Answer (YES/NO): YES